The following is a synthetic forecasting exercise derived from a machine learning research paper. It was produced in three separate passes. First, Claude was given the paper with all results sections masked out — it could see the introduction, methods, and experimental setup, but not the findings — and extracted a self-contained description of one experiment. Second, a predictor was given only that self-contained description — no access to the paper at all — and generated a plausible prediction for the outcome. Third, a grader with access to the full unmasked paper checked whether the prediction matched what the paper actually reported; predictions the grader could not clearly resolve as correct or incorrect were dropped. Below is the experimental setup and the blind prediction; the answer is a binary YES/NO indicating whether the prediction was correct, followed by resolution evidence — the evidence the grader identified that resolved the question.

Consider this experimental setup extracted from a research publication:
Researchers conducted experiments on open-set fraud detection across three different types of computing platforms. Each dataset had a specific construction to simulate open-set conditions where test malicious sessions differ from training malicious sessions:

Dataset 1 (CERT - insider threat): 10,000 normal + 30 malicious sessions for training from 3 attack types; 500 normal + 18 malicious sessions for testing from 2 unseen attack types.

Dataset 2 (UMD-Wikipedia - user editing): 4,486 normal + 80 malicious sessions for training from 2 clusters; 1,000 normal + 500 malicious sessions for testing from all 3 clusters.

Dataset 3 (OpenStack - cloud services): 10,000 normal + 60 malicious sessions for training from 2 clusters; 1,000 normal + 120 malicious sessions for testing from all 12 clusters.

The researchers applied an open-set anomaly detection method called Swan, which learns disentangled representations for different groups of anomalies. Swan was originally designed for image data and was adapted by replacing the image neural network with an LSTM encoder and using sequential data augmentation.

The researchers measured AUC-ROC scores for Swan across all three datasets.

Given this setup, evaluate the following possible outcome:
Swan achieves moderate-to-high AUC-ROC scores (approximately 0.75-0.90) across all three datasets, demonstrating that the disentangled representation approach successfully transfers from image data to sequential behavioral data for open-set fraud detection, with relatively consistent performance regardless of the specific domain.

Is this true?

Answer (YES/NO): NO